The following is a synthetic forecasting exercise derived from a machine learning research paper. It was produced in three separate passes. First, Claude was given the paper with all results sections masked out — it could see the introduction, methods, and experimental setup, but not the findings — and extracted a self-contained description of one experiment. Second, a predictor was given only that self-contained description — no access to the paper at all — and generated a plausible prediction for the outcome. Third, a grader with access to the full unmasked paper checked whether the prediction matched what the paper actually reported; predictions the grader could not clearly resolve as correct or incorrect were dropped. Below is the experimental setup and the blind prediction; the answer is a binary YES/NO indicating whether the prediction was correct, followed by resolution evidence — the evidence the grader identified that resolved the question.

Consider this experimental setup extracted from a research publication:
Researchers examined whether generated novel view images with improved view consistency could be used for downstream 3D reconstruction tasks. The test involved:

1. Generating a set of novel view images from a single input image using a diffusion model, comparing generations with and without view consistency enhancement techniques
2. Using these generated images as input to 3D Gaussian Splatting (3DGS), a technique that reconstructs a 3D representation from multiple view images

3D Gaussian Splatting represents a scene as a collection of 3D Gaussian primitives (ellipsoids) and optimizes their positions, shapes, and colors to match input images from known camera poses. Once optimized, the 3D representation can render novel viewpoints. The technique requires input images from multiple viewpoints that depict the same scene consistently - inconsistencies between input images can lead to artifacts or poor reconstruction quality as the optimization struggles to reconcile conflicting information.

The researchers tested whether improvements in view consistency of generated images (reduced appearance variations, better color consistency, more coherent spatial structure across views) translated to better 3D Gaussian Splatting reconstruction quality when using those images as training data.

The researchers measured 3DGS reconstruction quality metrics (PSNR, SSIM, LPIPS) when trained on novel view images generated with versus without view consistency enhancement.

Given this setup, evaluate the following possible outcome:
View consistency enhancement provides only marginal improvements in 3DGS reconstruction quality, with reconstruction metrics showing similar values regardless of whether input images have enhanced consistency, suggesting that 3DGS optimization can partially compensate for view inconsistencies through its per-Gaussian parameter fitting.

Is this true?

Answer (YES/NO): NO